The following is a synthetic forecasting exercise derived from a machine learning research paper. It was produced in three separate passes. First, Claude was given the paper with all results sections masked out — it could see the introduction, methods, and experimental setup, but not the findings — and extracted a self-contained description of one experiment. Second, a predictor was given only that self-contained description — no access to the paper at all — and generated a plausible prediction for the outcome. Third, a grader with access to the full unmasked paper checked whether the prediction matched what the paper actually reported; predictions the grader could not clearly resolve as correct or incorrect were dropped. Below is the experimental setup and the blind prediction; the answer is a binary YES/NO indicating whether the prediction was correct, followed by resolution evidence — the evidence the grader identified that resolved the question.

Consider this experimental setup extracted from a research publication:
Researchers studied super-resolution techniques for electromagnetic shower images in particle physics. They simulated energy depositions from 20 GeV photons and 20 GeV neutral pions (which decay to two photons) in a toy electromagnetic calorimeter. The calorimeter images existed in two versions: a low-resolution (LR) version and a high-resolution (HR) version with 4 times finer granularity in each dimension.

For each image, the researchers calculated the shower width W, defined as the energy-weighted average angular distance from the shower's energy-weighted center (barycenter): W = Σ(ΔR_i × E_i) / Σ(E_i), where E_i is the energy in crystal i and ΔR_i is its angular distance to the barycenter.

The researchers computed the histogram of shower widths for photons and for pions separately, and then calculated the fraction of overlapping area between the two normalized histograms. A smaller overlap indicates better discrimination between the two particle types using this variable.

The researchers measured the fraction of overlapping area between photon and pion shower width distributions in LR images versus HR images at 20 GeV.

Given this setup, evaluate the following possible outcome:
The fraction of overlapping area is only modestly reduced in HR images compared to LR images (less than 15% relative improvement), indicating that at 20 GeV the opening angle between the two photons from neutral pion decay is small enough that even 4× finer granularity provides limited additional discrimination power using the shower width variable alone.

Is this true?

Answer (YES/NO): NO